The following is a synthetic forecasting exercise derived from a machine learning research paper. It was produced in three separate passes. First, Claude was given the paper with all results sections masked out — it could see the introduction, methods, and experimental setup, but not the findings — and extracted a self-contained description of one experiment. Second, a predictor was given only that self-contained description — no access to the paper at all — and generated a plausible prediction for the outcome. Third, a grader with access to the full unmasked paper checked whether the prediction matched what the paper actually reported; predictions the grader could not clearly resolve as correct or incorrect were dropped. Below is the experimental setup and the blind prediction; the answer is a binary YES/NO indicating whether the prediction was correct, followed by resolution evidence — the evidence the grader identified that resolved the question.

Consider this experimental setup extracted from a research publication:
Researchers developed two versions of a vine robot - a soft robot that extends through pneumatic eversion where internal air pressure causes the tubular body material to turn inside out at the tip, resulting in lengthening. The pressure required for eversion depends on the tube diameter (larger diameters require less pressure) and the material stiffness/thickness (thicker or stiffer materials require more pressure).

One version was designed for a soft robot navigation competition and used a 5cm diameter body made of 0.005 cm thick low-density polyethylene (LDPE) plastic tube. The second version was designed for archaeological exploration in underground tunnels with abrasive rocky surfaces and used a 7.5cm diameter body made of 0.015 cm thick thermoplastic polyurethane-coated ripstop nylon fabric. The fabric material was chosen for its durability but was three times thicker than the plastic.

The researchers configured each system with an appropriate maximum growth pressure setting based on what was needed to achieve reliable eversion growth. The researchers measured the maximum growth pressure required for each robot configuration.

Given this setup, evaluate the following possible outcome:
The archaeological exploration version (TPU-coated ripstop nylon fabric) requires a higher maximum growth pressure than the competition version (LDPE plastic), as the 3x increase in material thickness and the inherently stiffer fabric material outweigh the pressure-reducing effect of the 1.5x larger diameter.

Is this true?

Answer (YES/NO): YES